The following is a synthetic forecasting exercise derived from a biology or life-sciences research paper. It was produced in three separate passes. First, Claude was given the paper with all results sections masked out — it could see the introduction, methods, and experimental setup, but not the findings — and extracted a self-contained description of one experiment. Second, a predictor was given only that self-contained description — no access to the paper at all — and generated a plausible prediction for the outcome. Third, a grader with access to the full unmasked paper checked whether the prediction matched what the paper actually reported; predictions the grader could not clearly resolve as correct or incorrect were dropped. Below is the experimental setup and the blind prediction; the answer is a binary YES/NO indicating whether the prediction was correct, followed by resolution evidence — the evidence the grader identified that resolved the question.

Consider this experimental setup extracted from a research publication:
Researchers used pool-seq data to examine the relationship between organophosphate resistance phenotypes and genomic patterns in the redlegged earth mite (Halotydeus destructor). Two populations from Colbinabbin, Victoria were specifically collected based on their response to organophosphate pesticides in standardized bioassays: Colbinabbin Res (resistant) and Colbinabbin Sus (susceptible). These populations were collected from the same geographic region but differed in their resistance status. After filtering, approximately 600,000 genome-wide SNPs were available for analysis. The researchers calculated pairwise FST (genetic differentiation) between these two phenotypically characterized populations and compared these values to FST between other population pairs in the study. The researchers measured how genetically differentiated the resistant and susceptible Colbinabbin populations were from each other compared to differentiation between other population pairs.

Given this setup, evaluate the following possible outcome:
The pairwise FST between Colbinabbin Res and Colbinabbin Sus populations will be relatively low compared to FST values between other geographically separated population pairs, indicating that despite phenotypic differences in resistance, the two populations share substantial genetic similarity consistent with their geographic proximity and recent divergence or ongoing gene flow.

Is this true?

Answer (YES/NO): YES